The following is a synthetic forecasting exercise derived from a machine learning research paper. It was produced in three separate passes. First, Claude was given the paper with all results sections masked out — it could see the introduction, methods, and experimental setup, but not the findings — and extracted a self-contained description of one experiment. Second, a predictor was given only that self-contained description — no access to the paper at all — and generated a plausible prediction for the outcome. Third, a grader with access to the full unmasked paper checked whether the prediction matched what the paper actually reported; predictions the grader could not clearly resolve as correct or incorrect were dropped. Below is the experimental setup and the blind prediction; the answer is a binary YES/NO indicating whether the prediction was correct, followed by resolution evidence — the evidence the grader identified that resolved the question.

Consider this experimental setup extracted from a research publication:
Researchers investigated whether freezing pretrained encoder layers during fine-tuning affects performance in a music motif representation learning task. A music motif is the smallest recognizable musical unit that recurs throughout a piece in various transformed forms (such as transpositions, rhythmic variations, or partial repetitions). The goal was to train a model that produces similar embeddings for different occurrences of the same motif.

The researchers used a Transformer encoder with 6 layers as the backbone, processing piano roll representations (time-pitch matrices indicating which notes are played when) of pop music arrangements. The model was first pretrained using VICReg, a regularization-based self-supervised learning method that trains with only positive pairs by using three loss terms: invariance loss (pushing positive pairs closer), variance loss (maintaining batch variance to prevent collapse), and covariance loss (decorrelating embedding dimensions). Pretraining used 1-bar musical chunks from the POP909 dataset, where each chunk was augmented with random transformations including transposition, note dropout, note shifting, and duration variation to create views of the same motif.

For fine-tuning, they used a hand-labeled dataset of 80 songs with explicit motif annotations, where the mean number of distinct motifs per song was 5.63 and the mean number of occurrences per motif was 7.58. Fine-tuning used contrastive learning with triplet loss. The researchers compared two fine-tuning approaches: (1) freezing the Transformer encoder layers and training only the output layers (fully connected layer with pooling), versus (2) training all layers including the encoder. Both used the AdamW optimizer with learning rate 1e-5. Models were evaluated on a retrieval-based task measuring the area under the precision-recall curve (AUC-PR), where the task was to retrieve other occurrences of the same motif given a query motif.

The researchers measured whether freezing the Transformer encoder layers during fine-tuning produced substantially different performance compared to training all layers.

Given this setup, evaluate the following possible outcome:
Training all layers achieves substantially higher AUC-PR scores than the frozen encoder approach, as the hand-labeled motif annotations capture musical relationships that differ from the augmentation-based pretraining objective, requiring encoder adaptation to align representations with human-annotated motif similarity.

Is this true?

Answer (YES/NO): NO